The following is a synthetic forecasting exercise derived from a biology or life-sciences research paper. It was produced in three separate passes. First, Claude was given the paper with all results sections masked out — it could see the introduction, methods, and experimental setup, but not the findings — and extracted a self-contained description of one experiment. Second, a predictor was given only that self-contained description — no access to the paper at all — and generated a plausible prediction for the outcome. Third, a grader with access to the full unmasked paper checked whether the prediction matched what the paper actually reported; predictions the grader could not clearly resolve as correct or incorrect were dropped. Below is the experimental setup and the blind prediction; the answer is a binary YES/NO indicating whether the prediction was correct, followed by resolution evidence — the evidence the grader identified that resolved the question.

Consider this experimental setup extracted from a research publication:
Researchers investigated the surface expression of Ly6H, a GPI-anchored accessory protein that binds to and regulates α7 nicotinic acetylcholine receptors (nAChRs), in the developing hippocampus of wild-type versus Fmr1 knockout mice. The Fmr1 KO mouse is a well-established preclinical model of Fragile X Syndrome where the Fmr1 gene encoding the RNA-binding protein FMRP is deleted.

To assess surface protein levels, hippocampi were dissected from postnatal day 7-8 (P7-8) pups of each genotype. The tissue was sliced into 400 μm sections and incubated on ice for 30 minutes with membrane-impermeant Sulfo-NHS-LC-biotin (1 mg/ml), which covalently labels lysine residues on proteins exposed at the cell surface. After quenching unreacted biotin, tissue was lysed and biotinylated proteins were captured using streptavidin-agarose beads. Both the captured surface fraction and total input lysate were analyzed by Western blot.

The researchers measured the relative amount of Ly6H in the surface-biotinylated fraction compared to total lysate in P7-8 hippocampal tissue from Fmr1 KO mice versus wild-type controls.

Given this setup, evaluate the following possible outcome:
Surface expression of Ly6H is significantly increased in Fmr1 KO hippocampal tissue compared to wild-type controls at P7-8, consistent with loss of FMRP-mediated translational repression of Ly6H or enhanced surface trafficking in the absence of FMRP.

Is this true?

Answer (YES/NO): YES